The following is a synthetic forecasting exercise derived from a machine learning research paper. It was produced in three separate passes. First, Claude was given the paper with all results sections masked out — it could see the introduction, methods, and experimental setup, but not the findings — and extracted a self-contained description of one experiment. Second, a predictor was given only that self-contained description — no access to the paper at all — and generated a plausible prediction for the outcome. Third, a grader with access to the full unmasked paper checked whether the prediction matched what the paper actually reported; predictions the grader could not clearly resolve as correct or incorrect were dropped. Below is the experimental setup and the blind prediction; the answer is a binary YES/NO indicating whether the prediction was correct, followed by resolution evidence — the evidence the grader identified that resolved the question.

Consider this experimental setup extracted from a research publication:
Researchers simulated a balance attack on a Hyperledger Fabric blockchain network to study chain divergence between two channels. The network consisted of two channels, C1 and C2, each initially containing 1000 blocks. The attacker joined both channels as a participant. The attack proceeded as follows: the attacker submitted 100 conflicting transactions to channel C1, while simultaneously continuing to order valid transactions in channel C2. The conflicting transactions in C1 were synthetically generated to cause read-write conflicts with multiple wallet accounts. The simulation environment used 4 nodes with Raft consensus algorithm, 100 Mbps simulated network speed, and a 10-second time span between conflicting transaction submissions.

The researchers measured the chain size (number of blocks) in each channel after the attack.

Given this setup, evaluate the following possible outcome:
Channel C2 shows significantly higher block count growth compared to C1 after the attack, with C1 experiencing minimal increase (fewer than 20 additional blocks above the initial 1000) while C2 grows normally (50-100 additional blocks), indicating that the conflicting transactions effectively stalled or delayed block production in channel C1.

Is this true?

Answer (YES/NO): NO